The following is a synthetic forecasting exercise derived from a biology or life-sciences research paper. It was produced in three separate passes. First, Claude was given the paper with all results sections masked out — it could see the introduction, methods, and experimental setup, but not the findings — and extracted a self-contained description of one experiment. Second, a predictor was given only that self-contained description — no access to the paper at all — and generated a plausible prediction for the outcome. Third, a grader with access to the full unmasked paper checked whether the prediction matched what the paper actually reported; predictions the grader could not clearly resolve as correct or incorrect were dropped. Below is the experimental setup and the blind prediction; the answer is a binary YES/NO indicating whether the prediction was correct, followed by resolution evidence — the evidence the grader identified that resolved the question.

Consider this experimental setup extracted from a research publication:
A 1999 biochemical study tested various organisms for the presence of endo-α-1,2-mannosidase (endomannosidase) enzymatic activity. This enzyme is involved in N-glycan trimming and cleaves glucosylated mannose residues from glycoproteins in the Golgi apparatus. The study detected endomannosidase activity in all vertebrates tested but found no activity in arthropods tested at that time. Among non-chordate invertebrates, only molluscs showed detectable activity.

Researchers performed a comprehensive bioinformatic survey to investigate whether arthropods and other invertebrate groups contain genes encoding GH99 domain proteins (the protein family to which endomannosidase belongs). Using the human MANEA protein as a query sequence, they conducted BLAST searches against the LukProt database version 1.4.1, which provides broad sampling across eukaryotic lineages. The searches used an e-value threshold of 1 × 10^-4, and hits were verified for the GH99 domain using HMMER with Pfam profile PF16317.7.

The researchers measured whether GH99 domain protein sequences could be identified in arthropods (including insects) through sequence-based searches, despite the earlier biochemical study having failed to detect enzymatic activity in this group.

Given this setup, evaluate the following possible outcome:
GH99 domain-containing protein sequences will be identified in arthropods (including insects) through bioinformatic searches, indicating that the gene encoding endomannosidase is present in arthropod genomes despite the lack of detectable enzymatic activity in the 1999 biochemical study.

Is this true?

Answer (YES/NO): YES